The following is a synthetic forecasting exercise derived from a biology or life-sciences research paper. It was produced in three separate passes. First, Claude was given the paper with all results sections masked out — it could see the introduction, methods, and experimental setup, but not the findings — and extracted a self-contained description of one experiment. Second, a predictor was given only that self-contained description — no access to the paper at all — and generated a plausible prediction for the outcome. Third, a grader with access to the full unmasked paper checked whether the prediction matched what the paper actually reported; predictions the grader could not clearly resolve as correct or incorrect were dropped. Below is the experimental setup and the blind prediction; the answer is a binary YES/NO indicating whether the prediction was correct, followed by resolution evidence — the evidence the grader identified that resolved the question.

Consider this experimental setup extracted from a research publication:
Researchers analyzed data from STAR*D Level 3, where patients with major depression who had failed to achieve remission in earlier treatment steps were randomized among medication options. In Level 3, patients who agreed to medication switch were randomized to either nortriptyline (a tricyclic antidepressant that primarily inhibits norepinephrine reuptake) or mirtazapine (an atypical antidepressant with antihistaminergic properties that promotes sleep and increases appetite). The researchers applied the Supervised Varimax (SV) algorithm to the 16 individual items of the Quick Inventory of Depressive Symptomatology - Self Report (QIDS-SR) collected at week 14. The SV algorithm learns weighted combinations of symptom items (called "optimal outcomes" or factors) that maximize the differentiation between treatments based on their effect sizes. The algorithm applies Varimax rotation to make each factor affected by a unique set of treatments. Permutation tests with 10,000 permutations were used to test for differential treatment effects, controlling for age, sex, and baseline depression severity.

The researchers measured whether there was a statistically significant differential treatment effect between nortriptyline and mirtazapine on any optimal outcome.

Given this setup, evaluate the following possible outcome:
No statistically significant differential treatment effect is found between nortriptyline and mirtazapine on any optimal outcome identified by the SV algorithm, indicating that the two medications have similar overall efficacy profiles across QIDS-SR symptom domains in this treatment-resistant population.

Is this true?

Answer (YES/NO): NO